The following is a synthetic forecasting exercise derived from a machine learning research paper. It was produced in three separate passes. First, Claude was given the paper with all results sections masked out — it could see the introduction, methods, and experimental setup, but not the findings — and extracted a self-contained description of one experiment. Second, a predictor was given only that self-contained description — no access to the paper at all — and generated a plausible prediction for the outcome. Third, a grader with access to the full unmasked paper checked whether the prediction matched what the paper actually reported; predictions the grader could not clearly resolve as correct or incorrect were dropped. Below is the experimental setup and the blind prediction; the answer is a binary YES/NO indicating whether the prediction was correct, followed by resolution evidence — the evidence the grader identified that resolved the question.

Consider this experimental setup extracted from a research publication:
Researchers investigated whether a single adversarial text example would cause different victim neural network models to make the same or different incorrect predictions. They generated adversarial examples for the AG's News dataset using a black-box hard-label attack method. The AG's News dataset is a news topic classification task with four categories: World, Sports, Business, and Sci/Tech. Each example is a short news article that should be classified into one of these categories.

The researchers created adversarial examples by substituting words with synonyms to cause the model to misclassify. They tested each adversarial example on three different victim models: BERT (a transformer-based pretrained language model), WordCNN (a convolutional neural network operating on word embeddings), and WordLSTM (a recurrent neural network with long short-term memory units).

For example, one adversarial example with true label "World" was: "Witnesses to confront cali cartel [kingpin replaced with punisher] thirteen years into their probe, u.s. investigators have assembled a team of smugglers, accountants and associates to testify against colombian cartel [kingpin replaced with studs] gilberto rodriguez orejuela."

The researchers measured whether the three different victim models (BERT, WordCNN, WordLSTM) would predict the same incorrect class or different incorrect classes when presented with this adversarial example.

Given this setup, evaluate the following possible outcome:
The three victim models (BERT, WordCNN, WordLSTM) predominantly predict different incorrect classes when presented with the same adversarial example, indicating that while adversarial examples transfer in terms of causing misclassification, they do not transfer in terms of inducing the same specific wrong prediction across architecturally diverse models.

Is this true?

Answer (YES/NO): NO